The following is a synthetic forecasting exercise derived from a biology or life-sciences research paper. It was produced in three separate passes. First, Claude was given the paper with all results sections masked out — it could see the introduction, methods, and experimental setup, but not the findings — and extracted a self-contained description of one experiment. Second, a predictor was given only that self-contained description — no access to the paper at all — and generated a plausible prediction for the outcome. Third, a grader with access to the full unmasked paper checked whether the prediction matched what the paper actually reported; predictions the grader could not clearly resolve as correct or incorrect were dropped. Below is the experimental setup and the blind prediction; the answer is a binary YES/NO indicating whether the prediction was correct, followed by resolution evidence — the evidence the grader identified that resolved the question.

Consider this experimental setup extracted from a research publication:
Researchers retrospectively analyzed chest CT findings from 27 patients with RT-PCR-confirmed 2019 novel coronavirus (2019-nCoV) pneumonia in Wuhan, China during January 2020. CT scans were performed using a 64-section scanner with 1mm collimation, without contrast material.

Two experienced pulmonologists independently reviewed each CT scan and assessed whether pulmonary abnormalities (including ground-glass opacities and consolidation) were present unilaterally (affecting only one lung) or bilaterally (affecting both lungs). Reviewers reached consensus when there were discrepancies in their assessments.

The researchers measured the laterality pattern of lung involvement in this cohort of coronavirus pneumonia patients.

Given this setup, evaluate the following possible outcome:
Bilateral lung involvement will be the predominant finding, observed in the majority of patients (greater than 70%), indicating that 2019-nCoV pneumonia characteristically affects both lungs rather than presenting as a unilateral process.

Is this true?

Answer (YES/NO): YES